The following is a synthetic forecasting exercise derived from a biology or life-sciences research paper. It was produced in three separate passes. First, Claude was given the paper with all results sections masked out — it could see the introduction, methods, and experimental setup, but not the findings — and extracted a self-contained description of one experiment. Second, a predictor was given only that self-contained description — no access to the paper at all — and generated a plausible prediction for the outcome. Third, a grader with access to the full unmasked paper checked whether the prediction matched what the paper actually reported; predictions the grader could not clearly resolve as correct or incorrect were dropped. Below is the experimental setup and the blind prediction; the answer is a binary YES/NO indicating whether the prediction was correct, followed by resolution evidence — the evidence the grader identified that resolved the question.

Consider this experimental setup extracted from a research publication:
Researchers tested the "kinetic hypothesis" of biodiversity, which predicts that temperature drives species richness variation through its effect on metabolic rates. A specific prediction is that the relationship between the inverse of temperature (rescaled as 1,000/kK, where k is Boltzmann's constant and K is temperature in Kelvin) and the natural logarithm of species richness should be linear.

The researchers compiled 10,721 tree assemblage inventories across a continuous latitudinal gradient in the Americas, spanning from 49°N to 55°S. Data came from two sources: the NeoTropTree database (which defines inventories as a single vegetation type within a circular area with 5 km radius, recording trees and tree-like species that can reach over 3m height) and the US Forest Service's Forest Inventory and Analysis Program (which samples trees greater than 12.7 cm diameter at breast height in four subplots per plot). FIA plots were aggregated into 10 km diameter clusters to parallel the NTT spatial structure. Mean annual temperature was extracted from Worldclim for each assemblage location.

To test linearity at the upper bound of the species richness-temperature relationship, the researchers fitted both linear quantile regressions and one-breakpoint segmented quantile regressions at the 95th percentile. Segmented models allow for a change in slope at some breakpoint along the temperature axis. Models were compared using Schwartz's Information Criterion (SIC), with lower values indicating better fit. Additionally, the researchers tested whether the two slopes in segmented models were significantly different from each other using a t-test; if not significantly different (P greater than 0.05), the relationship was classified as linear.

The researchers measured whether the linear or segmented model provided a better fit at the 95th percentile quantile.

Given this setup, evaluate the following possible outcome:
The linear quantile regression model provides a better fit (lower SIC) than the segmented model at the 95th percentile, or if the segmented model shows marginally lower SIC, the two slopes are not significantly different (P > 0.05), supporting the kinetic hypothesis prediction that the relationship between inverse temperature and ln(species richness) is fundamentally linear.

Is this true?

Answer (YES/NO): YES